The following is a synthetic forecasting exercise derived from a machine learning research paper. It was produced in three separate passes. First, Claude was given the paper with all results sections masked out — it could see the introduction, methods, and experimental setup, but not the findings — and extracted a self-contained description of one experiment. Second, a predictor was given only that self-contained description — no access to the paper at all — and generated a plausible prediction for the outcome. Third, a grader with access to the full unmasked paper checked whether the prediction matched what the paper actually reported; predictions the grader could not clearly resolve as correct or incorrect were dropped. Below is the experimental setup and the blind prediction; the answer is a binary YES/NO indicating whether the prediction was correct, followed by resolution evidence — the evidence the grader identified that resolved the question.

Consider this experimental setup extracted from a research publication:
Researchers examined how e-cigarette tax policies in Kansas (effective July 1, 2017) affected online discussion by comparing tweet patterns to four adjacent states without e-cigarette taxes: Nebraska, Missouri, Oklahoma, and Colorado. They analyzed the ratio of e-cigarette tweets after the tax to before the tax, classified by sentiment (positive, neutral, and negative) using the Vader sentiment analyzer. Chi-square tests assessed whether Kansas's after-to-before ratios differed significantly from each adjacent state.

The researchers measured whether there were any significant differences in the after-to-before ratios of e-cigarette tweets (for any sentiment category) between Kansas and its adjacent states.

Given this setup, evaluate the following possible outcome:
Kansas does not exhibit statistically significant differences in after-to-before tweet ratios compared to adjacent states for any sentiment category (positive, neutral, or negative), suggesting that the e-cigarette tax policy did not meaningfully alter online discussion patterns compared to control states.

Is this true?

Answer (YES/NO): YES